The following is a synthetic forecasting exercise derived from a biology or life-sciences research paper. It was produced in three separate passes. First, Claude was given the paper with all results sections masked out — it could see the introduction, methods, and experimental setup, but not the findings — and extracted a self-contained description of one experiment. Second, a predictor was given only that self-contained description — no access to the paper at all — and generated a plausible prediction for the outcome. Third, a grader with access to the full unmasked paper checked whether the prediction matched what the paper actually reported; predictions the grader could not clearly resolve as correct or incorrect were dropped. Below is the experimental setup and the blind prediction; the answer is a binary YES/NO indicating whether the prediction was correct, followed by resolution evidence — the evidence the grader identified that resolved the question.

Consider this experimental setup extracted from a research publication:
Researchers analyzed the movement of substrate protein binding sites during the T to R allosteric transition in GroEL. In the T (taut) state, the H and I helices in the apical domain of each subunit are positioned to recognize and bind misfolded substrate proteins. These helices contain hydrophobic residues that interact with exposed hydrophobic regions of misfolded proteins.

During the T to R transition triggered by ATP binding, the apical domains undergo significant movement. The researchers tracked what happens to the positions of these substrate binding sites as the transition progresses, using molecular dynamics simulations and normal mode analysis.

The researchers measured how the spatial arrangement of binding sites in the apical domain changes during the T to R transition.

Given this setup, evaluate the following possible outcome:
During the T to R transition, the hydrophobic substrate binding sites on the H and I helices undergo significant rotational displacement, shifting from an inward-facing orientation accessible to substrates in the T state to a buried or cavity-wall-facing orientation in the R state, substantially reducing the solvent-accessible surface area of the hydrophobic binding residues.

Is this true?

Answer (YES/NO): NO